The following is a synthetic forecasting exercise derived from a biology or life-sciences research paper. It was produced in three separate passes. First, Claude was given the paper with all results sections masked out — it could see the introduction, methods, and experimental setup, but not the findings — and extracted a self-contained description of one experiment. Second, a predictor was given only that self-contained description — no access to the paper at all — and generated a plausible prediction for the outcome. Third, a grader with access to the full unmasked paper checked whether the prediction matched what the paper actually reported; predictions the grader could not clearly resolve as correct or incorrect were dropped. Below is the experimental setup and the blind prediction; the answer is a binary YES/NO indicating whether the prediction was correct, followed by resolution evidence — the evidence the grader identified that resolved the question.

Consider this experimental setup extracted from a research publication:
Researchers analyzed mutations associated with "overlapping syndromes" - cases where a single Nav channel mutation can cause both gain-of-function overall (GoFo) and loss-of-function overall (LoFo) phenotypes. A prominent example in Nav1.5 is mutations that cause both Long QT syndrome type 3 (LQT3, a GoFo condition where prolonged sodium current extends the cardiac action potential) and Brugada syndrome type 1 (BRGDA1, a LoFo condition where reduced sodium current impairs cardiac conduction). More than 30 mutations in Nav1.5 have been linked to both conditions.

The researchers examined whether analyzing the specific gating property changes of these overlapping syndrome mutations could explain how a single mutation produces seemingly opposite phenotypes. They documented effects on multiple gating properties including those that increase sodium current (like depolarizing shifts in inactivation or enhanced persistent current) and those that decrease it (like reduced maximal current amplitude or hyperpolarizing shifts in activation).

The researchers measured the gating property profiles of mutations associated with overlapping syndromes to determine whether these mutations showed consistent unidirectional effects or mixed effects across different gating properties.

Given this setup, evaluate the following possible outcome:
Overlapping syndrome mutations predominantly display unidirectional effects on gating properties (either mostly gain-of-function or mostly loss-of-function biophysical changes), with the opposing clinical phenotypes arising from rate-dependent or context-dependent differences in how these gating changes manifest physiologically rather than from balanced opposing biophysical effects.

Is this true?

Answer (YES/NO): NO